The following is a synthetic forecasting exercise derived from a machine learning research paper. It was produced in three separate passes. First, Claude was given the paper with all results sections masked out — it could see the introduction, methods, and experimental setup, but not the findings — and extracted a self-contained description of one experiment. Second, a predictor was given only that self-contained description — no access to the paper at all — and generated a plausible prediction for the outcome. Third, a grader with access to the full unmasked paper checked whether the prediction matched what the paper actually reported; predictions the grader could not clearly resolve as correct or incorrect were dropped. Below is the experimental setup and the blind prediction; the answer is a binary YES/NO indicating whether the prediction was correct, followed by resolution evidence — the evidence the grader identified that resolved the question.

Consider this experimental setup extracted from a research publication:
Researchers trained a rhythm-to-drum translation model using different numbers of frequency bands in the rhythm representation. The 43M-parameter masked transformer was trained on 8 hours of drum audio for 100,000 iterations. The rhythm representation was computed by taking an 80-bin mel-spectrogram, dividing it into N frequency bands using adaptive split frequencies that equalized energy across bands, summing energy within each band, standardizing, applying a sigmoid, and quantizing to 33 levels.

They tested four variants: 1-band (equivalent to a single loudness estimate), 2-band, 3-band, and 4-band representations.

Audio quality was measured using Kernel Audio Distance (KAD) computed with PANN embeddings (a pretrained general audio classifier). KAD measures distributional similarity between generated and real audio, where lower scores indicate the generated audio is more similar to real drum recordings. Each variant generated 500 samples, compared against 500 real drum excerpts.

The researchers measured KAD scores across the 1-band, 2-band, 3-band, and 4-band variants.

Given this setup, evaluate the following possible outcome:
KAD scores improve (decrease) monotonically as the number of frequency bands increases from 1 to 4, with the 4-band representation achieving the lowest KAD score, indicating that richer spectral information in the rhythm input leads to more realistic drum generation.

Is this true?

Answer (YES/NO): YES